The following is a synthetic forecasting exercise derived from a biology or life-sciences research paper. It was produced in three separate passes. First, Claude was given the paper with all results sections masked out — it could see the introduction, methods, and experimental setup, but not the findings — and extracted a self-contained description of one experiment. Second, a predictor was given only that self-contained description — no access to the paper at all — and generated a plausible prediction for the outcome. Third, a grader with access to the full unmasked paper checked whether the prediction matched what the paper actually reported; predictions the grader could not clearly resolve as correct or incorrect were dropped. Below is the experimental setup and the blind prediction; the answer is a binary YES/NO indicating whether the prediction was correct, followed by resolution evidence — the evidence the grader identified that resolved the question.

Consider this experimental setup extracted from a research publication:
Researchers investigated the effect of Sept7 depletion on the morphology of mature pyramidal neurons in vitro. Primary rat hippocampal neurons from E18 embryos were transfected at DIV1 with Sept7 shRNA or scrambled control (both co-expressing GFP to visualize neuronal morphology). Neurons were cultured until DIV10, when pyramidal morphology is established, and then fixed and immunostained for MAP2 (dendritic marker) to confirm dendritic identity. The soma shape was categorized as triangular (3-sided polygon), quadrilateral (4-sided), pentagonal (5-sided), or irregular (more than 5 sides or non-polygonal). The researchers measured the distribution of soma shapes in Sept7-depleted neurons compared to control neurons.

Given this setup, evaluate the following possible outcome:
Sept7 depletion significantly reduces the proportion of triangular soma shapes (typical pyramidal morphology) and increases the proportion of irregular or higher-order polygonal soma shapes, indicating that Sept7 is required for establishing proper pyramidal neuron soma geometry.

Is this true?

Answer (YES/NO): YES